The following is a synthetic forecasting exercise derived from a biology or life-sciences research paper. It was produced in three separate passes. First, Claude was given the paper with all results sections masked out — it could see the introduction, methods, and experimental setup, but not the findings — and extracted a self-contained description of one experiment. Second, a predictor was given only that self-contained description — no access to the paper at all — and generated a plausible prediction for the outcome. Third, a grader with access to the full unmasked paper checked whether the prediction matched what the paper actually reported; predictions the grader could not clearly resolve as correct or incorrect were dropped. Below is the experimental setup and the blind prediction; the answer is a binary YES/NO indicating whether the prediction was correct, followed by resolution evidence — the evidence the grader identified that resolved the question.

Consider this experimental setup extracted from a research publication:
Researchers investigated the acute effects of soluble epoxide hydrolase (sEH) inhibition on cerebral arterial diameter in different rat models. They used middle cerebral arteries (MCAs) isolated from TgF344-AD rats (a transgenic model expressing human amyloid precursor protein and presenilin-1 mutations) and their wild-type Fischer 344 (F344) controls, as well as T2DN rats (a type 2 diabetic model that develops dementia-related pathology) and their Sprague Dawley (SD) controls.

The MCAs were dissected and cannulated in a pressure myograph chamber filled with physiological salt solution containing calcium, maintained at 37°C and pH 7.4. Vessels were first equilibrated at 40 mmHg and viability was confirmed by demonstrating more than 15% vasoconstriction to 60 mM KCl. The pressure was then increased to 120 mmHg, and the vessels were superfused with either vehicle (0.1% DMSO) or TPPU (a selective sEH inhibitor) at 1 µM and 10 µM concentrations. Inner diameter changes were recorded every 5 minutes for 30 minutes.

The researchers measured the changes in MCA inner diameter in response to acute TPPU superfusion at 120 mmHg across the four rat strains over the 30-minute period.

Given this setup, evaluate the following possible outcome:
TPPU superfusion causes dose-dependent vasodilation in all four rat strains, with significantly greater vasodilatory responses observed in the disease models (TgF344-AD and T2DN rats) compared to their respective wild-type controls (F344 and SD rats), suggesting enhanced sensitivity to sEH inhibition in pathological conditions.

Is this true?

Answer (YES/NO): NO